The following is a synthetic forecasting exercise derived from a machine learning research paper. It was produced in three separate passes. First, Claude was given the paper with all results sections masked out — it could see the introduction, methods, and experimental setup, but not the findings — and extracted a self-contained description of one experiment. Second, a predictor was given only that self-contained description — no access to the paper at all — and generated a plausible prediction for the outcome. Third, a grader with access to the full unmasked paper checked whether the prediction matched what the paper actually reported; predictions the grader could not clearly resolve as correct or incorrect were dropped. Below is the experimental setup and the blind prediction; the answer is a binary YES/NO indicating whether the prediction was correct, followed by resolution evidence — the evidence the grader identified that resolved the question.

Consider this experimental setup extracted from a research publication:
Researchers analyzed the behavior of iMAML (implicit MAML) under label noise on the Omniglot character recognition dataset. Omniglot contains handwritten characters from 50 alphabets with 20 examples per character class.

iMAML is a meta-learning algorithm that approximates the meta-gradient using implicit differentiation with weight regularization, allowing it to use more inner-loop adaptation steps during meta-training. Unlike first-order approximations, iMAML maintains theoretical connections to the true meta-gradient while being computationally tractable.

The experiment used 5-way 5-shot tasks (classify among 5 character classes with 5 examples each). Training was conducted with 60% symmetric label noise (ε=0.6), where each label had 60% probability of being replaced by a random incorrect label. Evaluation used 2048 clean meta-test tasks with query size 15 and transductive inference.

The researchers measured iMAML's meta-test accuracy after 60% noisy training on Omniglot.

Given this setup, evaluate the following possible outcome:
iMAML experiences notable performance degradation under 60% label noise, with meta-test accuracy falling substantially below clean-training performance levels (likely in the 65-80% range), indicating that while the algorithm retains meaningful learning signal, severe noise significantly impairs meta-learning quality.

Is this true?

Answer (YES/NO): NO